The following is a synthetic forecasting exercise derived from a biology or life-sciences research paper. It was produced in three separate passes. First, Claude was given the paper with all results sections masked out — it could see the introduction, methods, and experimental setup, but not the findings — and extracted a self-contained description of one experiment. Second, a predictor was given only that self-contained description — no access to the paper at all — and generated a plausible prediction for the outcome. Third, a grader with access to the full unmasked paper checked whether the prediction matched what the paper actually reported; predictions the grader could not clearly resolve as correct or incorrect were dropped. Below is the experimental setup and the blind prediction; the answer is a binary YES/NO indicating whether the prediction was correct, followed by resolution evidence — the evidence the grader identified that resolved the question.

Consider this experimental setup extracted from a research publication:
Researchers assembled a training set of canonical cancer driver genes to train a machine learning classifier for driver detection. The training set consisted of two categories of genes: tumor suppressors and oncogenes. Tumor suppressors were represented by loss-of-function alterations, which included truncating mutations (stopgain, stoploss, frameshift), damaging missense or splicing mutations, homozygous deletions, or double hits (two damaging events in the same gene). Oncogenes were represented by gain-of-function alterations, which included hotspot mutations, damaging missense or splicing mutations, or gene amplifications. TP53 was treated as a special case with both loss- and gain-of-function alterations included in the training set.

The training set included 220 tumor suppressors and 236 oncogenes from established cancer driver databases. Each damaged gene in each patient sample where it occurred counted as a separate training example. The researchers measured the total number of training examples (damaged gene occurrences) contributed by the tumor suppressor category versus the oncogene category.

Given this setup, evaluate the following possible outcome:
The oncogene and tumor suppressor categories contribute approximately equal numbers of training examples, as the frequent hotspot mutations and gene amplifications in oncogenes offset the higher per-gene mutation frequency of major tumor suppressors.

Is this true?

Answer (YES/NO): NO